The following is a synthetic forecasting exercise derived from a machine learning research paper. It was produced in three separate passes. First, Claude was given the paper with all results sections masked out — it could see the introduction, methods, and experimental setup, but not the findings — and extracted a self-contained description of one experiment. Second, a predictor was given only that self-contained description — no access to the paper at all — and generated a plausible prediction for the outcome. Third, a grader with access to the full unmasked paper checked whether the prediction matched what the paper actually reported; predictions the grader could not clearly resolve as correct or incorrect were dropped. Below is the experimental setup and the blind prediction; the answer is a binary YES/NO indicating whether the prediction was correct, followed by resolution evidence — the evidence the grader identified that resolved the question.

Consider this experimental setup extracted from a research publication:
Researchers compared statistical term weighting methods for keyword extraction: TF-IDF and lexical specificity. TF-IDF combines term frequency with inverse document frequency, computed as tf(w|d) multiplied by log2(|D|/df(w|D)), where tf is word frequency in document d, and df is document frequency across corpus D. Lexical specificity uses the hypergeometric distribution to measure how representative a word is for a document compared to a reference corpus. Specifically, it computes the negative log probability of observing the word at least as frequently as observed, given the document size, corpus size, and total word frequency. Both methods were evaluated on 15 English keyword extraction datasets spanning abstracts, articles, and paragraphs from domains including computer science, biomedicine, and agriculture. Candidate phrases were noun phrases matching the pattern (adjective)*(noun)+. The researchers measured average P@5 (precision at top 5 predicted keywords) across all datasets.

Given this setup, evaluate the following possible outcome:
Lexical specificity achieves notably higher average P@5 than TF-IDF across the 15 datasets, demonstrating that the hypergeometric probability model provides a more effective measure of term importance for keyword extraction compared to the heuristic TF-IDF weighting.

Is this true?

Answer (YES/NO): NO